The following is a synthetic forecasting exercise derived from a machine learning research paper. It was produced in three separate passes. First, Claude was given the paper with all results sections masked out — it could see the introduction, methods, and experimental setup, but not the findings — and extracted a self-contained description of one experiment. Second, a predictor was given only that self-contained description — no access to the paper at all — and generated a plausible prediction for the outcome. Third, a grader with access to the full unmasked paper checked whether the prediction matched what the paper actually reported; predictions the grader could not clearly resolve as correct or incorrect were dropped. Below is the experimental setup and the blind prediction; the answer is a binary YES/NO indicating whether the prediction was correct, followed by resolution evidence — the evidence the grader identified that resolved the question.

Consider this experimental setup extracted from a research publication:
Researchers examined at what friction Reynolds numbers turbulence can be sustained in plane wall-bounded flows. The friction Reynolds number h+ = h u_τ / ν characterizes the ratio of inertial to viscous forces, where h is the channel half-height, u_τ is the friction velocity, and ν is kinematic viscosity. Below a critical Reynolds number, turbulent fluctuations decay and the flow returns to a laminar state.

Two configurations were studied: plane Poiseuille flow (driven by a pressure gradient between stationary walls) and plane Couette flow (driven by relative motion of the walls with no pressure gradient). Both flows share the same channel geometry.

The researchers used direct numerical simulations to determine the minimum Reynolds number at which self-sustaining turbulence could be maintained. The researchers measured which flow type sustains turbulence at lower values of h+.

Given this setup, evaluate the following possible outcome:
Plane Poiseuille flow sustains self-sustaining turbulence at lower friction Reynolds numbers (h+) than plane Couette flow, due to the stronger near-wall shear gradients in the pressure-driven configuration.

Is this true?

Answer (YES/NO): NO